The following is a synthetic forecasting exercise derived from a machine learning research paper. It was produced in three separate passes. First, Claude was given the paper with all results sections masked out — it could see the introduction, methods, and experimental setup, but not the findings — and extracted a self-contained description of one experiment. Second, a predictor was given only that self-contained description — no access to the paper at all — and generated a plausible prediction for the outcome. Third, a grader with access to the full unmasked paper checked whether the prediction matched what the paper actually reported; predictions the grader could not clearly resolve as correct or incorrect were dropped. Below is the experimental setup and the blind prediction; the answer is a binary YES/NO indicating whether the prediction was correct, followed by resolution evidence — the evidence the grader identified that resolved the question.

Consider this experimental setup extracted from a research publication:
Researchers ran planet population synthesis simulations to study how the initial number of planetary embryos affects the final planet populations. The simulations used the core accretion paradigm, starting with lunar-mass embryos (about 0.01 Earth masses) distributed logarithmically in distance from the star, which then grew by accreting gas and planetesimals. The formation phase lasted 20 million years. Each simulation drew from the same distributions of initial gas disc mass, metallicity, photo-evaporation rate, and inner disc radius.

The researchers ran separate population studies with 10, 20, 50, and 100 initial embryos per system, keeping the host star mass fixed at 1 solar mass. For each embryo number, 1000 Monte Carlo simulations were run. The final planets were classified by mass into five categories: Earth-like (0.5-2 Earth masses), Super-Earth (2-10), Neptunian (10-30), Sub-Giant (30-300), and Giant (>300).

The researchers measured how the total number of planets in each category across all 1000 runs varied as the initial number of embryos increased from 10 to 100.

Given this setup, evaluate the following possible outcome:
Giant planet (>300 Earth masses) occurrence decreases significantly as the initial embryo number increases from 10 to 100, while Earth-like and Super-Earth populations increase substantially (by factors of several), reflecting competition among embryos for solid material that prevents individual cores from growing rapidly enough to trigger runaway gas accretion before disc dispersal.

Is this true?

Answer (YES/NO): NO